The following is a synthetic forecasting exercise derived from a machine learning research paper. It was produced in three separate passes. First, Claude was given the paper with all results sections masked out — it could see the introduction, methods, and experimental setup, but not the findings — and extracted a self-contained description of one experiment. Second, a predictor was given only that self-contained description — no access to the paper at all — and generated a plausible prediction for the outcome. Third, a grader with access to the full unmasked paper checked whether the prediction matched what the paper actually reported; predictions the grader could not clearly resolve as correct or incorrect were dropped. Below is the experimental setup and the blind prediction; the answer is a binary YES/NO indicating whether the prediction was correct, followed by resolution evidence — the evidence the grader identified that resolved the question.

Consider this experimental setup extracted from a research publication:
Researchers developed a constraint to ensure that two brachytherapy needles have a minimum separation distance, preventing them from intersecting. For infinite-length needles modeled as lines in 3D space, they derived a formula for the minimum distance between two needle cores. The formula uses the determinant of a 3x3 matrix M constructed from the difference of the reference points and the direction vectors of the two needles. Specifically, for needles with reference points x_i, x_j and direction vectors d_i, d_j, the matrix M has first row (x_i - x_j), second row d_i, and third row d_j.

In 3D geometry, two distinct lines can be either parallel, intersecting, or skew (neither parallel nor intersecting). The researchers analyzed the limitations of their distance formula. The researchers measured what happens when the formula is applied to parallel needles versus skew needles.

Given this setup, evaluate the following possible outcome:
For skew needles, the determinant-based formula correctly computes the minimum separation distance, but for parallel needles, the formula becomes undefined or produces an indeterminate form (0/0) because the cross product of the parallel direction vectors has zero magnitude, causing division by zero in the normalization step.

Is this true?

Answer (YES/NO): NO